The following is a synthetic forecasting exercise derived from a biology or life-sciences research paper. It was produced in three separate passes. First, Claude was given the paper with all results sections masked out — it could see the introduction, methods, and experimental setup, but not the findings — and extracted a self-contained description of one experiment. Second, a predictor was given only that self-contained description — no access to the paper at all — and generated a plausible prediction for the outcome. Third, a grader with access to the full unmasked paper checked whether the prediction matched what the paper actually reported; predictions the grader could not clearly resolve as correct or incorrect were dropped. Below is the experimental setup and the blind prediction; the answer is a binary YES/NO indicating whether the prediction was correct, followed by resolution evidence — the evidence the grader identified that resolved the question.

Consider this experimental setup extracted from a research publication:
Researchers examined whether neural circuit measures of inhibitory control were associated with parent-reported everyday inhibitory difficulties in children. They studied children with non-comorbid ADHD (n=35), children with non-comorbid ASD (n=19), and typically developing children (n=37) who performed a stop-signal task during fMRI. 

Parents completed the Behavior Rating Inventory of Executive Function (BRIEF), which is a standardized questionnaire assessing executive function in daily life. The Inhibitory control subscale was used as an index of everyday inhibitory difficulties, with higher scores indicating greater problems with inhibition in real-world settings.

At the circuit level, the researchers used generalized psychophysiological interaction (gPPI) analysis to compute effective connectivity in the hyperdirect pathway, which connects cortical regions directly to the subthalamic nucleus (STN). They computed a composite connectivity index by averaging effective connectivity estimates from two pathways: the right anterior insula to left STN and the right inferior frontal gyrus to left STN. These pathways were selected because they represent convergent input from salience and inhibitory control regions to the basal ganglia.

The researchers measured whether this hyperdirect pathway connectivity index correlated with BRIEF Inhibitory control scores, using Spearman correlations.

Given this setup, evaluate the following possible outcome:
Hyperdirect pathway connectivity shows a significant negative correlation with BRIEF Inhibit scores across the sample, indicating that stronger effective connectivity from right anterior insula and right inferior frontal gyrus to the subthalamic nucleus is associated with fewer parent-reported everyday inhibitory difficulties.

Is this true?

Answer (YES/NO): NO